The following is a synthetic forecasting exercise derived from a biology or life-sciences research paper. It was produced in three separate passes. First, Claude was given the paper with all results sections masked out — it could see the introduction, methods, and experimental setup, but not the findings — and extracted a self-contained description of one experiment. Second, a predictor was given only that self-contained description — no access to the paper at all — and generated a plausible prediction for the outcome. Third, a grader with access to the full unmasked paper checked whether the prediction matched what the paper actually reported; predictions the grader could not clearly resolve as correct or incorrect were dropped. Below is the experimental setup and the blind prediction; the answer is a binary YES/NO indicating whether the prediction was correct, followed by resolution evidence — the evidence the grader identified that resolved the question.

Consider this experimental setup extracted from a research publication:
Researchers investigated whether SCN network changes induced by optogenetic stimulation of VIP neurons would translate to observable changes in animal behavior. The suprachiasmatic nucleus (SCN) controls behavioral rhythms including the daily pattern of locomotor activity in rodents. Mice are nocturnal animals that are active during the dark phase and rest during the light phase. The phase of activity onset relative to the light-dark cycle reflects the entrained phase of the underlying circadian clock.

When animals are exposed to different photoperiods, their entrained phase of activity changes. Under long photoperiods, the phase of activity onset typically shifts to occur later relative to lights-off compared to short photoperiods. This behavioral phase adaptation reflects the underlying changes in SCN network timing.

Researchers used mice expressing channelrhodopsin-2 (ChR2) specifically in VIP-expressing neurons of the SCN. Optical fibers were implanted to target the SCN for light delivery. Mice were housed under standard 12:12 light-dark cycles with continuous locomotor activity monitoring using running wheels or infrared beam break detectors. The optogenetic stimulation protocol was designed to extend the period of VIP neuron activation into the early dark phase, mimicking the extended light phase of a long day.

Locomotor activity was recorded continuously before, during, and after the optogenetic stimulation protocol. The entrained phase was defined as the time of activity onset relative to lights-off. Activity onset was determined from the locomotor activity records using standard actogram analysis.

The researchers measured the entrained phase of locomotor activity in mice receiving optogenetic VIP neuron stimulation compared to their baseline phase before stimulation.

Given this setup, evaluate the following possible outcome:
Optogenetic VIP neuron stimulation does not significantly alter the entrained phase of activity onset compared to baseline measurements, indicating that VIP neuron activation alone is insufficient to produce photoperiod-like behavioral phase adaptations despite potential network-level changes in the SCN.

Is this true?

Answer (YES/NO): NO